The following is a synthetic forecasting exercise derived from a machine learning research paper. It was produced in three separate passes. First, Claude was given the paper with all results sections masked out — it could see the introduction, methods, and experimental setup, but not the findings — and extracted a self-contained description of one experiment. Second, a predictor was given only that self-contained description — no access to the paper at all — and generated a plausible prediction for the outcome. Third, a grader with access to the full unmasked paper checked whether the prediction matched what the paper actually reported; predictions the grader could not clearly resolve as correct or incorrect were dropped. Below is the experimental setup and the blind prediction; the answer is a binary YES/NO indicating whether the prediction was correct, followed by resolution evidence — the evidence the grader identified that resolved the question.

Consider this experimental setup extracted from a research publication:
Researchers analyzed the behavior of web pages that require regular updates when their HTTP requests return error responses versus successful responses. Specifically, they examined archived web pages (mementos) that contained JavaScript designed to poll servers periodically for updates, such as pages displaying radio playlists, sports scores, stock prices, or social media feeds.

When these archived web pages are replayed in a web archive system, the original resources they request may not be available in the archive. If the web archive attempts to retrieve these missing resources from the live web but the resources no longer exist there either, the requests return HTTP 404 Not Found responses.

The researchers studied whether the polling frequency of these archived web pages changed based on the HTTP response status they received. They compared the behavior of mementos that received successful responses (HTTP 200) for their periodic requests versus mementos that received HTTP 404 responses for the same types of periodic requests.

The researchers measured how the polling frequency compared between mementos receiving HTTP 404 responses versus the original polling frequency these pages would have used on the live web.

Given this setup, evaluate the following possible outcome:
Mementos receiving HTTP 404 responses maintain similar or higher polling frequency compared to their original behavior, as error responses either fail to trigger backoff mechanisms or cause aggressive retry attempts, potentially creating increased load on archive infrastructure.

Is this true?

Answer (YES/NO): YES